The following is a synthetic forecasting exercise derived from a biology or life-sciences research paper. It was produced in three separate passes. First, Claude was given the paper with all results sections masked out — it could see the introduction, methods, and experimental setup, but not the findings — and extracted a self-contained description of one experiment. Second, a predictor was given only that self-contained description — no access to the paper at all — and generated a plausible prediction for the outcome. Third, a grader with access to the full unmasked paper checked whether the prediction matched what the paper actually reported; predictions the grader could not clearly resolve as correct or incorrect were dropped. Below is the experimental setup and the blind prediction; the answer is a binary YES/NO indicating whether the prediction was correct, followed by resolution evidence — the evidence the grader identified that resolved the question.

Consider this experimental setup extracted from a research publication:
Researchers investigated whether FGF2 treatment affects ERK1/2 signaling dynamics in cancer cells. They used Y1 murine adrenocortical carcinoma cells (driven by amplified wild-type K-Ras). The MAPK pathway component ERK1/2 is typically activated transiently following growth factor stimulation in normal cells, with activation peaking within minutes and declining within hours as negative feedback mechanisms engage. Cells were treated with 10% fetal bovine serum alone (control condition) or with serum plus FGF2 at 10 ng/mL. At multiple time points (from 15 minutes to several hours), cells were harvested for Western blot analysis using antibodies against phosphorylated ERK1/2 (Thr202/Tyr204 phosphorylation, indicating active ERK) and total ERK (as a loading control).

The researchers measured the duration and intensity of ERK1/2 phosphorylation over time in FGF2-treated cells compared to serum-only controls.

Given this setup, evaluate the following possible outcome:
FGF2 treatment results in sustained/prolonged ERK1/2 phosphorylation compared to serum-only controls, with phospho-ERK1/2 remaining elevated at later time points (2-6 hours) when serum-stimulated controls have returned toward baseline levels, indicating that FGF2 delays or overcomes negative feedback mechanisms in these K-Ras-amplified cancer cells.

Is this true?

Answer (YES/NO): YES